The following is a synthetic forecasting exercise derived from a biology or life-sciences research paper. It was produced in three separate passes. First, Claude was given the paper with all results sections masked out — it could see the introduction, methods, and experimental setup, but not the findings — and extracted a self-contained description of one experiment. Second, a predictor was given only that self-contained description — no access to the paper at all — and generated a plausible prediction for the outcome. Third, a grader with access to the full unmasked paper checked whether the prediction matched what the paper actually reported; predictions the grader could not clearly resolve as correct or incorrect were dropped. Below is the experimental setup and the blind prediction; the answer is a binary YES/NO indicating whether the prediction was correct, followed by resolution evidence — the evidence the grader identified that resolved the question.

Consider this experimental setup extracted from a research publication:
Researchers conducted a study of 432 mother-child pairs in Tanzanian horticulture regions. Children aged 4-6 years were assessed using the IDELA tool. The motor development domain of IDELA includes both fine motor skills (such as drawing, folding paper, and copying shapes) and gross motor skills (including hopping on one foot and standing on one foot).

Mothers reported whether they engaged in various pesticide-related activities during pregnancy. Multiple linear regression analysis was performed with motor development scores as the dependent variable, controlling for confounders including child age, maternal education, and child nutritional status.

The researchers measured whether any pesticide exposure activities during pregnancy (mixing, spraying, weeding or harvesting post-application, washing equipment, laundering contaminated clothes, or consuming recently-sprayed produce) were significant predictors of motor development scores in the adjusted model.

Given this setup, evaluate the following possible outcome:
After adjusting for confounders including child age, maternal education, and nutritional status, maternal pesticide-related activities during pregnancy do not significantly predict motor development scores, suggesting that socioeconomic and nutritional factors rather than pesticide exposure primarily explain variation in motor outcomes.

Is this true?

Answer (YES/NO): YES